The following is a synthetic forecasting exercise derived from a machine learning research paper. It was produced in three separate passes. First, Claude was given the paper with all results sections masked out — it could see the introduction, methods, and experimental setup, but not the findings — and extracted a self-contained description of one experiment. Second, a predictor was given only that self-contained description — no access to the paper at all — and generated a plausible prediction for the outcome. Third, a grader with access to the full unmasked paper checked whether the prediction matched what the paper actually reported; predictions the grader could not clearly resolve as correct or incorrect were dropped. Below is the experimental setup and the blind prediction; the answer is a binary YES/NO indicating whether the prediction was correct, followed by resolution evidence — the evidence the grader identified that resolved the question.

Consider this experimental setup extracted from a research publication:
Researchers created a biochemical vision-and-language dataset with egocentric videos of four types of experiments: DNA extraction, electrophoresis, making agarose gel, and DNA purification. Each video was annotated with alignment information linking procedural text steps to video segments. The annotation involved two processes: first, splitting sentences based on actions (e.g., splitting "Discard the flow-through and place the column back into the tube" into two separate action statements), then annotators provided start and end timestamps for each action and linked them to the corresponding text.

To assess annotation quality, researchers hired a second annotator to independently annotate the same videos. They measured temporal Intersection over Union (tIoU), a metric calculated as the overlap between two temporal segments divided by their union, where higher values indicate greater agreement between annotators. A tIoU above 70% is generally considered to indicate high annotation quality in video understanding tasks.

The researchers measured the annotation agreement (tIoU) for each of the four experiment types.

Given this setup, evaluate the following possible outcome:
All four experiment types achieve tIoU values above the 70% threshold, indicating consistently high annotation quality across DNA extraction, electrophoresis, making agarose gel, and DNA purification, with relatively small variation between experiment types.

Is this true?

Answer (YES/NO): NO